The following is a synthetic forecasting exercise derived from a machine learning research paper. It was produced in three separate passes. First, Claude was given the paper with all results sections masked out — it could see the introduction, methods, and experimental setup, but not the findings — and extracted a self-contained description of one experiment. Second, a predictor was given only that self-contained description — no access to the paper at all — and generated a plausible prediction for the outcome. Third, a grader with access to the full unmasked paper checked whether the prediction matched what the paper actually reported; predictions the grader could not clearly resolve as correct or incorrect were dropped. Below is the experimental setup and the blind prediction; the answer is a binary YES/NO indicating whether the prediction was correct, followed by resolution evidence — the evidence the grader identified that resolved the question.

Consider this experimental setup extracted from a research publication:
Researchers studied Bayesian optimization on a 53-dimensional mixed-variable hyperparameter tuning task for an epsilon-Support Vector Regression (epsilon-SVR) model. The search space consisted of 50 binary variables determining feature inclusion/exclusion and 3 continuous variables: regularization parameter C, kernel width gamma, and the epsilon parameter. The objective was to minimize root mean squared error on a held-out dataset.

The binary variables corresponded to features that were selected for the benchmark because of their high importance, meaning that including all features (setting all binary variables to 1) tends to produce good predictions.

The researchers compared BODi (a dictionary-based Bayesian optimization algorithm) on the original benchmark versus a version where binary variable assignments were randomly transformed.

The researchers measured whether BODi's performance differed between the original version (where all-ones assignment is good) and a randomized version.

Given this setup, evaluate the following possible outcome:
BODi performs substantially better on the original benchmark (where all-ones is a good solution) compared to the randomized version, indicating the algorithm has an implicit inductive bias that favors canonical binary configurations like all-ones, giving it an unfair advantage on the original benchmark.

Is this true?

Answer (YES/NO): NO